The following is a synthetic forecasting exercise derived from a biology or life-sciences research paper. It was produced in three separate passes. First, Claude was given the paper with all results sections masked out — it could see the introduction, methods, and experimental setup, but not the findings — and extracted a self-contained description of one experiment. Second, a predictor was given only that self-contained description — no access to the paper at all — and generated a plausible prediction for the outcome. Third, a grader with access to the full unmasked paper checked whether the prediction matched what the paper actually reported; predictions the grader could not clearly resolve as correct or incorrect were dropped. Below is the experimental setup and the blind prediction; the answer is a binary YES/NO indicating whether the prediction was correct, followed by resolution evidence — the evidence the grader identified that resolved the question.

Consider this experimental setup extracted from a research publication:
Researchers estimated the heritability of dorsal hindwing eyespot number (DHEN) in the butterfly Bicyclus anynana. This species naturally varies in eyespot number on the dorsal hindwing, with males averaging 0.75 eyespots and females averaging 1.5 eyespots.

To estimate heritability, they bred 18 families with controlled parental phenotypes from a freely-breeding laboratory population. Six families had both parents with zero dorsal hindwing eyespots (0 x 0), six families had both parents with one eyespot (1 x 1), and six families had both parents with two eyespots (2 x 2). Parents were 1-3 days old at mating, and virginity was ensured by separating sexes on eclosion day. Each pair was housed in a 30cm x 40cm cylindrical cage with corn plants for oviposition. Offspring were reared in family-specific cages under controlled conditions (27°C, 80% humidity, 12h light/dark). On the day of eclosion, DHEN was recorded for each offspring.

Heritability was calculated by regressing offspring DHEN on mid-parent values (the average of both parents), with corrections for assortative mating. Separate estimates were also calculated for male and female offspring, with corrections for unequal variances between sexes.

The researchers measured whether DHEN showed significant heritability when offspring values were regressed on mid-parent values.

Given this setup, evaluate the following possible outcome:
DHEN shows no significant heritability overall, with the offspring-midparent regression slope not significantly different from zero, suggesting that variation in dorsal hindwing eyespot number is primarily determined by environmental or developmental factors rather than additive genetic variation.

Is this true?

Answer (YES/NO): NO